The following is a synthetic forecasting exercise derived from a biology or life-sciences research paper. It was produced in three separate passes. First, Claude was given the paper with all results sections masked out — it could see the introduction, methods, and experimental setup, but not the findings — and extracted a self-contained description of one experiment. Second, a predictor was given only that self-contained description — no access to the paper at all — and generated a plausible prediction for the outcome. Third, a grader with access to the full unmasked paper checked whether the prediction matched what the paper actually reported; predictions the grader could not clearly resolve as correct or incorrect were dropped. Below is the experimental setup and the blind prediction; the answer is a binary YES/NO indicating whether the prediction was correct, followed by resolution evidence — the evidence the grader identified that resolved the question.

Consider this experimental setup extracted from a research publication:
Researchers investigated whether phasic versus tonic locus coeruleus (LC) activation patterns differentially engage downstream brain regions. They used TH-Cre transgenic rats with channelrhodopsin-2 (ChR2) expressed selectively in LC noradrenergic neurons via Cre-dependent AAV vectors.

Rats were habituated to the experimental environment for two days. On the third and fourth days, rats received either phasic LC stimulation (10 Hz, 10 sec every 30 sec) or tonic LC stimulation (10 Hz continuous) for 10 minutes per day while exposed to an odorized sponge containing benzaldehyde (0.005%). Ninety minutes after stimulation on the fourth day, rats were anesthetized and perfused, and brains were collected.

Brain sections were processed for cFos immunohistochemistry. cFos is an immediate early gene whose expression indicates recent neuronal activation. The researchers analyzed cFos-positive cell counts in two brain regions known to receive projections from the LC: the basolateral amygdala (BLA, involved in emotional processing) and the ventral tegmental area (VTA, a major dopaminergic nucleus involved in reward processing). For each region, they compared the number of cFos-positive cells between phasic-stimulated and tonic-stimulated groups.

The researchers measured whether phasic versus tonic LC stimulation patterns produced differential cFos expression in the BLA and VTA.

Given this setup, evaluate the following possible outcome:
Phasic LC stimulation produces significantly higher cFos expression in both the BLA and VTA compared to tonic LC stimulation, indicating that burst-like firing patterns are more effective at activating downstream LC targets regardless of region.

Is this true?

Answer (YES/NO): NO